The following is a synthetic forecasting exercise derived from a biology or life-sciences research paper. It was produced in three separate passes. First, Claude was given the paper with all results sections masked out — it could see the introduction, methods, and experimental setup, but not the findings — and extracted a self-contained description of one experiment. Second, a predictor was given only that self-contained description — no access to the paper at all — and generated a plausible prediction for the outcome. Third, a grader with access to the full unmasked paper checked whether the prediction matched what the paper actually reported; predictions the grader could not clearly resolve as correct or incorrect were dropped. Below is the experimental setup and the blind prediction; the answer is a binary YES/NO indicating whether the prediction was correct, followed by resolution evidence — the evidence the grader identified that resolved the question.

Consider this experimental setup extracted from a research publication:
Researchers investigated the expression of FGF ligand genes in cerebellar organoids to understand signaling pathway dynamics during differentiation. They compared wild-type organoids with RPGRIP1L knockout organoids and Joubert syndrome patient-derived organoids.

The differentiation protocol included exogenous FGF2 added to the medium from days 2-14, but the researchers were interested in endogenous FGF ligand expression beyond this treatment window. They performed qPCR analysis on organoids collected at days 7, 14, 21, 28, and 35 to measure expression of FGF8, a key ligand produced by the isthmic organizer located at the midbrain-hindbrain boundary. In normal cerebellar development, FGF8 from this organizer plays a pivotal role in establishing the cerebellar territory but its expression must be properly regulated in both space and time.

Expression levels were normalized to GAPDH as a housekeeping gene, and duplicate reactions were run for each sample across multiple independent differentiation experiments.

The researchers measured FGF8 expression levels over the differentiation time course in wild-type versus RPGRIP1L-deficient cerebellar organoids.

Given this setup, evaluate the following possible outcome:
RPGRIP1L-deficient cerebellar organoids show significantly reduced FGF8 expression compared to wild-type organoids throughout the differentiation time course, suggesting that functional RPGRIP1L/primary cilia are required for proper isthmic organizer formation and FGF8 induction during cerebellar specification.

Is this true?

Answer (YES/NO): NO